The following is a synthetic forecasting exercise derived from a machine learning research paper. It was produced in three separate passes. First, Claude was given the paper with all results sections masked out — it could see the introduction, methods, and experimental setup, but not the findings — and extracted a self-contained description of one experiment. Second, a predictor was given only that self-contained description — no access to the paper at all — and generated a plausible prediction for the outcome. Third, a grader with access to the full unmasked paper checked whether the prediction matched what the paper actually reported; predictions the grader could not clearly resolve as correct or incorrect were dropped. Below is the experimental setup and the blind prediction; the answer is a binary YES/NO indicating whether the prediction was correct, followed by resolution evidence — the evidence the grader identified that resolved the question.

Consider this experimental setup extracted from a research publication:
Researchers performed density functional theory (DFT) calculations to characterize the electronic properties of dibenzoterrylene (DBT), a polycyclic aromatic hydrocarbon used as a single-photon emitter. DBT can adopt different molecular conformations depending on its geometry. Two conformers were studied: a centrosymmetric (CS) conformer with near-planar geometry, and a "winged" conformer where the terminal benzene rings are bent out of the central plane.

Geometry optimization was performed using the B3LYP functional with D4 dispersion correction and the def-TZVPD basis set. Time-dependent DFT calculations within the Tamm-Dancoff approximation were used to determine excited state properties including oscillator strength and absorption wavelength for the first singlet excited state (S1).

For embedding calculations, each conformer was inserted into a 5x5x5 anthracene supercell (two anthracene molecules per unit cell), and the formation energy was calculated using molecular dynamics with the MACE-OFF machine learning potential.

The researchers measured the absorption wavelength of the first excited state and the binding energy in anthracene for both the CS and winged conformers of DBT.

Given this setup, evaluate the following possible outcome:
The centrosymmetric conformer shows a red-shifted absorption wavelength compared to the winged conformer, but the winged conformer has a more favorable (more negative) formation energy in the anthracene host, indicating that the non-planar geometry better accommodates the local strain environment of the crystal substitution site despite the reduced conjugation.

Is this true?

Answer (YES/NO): NO